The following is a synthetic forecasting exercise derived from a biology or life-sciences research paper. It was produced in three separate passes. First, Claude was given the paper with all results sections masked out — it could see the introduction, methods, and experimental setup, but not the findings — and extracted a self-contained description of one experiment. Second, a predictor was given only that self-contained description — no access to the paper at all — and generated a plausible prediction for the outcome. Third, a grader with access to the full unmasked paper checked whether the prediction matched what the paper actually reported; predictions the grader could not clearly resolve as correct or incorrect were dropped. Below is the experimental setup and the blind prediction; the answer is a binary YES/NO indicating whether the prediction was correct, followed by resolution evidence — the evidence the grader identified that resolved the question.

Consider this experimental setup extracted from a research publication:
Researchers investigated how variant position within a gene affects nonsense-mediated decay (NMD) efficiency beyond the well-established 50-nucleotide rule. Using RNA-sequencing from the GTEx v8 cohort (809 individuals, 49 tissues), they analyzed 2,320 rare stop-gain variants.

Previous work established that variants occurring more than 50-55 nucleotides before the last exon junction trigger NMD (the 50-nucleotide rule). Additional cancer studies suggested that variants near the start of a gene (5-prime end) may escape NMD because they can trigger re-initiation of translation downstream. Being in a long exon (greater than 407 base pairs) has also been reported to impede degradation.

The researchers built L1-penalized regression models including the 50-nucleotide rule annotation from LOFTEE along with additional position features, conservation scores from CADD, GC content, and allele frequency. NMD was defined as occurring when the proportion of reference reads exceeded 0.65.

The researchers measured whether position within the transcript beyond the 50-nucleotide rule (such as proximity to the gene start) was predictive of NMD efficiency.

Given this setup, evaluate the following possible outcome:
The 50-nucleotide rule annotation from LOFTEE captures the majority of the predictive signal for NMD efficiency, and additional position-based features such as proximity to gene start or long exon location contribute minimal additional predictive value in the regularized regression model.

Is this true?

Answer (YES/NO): NO